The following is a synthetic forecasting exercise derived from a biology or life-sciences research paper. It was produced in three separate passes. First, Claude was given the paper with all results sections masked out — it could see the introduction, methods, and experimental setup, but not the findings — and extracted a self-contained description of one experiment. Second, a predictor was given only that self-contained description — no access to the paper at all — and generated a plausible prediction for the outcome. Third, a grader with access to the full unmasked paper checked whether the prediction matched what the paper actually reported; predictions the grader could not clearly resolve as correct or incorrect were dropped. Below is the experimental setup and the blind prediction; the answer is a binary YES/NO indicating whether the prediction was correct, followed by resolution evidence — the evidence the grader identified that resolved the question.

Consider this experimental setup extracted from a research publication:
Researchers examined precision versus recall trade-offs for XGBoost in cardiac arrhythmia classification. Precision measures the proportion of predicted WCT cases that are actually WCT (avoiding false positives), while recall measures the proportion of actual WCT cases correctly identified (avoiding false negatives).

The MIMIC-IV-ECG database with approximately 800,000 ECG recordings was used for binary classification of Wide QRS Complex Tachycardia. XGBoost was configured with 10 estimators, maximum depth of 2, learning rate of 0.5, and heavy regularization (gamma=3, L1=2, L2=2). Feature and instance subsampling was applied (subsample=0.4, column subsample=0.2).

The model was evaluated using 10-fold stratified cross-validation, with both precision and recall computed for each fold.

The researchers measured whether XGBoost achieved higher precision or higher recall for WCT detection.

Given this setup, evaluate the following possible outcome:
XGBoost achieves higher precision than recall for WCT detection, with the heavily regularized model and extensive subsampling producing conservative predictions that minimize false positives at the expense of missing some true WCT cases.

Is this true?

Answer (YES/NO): YES